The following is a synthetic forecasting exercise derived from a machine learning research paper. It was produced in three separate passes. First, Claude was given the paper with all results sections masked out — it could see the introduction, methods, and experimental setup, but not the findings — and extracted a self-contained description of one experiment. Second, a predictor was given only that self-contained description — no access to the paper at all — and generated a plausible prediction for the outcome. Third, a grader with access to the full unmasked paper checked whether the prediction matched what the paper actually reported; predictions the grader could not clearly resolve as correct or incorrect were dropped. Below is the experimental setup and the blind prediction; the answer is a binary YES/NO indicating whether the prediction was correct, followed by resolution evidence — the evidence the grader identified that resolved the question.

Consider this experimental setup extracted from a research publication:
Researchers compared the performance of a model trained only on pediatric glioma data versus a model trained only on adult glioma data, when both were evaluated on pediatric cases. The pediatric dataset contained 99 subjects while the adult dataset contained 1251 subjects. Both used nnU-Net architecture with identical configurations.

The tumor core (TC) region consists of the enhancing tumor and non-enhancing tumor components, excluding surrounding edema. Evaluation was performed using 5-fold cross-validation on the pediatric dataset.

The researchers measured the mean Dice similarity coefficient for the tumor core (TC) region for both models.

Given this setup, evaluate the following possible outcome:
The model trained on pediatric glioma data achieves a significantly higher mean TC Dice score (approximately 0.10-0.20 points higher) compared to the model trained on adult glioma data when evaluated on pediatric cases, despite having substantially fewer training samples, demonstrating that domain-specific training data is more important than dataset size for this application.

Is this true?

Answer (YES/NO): NO